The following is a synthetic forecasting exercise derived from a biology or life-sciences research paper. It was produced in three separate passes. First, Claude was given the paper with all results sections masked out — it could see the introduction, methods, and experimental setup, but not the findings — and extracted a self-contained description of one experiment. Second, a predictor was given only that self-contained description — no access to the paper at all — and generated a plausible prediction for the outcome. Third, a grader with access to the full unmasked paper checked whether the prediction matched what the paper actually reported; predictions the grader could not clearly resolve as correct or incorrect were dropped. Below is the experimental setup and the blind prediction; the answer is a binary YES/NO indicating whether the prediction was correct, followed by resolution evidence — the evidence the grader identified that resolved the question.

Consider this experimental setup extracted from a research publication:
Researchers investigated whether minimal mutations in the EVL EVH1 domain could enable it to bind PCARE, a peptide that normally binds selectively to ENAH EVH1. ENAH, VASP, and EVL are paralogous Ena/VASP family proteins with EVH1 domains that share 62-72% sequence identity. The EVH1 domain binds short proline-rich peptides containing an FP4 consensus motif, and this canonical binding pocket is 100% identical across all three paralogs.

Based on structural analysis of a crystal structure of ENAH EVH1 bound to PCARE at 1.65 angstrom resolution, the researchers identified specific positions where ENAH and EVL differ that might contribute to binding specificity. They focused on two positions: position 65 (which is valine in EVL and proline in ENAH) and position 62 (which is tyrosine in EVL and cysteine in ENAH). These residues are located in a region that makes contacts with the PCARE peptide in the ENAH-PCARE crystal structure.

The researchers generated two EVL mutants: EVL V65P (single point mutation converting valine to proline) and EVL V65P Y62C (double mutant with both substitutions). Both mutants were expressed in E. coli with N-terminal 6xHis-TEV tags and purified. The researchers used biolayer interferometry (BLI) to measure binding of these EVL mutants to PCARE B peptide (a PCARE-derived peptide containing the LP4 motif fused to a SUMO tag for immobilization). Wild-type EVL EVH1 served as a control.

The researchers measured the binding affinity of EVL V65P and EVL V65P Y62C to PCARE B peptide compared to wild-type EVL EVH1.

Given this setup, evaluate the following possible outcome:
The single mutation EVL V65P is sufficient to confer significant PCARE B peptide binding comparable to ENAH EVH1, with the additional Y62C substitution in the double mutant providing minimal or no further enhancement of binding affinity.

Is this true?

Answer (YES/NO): NO